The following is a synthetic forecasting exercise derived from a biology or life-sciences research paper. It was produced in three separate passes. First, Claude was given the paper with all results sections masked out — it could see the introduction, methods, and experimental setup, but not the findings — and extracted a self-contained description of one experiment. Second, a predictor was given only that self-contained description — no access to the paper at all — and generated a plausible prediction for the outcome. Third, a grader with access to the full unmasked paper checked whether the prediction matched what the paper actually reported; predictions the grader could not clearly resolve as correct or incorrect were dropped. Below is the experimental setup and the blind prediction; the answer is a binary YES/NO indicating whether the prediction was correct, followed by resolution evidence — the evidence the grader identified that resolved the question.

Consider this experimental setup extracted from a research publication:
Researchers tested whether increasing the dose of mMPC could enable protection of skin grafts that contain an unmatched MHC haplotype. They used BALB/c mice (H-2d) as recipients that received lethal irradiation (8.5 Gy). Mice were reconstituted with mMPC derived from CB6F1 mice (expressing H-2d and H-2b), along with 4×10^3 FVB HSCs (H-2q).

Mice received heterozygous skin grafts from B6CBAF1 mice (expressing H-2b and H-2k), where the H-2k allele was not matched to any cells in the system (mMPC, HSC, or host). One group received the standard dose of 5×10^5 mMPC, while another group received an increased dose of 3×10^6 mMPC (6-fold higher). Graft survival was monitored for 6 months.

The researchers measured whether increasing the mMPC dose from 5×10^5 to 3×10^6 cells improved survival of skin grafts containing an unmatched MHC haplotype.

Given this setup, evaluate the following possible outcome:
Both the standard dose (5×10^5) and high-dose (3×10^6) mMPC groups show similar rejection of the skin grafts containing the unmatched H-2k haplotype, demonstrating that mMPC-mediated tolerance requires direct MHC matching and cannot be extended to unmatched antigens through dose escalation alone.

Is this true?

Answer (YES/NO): YES